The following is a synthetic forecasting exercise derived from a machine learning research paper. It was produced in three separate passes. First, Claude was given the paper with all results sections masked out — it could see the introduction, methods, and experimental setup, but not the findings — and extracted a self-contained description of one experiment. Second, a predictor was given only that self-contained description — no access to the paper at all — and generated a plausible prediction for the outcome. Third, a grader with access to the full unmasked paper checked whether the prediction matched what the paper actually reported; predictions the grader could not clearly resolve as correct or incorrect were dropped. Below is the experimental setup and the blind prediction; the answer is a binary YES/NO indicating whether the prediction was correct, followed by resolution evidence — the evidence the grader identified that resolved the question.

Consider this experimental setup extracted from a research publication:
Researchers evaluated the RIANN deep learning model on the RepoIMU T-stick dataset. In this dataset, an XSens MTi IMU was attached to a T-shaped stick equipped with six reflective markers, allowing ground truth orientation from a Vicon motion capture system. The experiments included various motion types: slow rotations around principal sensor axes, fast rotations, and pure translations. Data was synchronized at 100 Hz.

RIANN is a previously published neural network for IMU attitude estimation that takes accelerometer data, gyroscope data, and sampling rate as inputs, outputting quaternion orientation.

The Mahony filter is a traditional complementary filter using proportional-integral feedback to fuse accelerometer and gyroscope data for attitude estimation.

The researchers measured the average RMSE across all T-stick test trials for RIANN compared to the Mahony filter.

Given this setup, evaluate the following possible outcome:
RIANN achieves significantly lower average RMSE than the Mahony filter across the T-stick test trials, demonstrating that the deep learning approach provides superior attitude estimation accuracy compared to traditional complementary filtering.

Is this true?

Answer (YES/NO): NO